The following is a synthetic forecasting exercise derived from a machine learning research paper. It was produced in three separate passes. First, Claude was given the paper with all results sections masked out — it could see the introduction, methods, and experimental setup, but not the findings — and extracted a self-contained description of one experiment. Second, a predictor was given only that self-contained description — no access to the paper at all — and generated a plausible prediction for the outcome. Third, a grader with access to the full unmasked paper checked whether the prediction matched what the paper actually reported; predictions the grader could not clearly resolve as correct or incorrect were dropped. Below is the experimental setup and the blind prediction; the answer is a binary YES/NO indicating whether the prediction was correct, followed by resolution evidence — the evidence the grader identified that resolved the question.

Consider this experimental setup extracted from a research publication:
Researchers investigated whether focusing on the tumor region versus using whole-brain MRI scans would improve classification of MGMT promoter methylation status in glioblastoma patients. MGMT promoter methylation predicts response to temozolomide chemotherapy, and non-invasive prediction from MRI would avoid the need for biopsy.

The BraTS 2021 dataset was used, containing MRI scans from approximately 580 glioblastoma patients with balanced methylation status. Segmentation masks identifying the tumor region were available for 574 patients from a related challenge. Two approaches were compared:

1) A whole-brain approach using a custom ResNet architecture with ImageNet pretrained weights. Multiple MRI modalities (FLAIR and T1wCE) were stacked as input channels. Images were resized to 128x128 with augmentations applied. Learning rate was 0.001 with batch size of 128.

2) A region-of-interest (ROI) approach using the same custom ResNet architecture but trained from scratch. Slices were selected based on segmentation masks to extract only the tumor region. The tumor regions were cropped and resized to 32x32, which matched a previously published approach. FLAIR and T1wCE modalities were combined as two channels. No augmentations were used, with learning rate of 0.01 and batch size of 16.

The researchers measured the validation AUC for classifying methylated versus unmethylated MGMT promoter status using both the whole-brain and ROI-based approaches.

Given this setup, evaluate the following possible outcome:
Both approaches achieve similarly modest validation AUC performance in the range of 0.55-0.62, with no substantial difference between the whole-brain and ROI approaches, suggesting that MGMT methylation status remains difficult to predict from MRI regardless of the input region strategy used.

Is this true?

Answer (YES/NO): NO